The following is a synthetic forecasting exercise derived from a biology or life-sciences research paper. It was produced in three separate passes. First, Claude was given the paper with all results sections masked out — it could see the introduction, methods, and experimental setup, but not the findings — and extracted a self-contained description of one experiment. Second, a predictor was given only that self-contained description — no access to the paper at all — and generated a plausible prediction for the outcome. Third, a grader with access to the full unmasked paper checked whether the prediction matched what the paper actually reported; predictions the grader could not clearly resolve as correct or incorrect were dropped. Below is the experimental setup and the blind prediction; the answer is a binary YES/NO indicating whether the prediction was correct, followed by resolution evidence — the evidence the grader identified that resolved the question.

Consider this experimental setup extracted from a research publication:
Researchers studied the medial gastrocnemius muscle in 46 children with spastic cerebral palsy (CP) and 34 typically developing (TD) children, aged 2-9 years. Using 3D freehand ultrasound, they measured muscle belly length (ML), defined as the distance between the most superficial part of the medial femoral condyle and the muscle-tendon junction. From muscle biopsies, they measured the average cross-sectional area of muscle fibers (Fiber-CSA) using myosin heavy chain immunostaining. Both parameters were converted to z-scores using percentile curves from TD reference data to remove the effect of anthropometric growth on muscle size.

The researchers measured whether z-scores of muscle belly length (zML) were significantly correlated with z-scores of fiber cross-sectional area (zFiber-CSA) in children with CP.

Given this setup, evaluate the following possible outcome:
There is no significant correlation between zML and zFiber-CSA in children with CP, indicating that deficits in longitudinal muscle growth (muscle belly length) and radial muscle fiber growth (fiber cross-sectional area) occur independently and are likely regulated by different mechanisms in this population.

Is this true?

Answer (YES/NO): YES